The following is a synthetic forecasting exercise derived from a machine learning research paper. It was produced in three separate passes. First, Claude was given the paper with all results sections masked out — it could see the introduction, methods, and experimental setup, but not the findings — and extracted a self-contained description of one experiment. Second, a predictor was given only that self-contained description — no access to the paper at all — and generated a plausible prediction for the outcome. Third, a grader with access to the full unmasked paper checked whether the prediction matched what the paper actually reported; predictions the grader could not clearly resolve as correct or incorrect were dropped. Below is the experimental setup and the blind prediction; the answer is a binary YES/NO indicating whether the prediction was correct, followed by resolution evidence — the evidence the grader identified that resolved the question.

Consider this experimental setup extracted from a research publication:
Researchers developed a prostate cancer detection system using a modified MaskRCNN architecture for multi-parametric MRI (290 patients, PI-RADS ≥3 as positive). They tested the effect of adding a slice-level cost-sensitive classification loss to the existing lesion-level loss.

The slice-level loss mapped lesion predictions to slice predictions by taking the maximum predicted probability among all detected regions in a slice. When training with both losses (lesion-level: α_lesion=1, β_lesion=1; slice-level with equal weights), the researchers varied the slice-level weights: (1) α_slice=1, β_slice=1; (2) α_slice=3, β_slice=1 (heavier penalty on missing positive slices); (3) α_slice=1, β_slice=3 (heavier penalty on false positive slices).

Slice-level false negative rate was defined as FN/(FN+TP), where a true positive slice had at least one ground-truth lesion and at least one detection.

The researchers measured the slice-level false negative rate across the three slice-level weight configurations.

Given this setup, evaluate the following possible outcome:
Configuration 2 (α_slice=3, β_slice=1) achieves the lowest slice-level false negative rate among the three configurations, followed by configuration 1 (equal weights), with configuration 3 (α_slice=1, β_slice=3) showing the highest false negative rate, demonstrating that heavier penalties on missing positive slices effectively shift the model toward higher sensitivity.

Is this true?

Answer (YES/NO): NO